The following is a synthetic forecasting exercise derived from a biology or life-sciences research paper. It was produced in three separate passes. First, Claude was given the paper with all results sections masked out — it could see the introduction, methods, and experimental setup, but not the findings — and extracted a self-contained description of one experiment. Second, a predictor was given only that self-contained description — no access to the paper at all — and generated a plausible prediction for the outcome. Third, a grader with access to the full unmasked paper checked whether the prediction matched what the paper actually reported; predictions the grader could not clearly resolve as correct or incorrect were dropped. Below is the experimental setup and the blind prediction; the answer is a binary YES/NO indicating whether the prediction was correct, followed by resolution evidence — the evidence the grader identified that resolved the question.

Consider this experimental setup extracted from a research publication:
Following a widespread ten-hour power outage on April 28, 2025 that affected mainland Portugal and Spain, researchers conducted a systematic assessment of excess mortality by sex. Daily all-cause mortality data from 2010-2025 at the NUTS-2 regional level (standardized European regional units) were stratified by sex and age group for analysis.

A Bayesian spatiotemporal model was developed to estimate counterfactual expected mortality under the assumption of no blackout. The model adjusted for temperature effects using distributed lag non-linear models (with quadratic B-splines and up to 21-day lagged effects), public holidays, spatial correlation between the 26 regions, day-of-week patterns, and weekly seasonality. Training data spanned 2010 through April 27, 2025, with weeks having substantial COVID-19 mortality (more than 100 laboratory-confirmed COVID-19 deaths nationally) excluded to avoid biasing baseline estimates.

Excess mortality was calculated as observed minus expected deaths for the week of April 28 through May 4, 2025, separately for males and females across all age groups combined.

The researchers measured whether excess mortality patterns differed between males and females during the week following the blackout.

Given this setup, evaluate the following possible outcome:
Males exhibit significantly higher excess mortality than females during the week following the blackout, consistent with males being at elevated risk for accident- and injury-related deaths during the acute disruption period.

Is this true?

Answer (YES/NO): NO